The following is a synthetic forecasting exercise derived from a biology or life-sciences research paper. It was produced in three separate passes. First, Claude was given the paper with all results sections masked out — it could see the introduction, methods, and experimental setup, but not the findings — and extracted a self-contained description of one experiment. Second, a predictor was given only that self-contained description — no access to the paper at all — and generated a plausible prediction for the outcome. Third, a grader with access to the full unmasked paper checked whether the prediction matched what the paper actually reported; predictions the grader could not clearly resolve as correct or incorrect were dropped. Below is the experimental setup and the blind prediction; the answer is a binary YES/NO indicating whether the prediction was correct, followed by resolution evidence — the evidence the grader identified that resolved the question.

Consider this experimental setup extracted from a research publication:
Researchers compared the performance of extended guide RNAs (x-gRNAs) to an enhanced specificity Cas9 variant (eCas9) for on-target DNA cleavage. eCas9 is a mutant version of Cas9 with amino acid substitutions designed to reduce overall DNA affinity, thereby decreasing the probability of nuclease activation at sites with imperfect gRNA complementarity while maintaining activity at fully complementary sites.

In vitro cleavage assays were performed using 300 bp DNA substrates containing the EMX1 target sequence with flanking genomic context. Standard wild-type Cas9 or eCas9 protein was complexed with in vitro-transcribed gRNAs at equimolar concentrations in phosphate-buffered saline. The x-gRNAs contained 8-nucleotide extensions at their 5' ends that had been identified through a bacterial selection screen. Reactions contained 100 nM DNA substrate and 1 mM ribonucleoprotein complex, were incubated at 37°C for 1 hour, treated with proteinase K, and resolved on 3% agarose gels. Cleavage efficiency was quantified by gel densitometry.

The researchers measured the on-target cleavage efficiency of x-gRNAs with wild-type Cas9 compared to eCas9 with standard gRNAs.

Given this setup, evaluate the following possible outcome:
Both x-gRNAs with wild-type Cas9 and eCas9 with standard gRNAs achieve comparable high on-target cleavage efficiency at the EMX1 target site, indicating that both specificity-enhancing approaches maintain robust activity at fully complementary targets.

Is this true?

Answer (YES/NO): YES